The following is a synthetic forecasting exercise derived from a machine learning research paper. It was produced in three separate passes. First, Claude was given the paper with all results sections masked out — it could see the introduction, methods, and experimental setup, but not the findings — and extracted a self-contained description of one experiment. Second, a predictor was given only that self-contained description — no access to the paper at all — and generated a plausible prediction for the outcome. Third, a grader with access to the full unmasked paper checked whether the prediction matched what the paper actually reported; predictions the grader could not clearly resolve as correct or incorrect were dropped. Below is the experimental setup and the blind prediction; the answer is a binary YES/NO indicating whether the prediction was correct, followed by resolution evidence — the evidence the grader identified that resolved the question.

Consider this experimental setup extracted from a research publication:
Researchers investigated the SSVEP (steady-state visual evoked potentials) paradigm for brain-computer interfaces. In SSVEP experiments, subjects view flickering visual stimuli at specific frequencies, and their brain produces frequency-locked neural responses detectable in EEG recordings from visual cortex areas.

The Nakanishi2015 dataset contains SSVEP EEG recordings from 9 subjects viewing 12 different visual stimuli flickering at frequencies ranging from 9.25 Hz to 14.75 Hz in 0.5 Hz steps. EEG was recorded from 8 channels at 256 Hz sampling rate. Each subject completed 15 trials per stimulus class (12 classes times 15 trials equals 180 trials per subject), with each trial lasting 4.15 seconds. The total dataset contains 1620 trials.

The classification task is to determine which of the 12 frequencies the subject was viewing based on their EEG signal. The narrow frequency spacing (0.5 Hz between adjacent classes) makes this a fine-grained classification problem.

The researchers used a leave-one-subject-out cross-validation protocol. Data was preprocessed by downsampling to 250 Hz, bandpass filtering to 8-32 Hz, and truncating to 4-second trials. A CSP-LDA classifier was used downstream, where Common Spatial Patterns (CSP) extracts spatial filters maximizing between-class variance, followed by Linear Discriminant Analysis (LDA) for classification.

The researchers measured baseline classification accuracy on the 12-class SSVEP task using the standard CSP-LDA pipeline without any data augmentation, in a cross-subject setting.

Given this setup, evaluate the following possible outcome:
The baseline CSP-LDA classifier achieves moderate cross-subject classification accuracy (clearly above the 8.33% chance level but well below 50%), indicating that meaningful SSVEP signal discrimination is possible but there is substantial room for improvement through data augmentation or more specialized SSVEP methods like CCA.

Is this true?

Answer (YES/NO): NO